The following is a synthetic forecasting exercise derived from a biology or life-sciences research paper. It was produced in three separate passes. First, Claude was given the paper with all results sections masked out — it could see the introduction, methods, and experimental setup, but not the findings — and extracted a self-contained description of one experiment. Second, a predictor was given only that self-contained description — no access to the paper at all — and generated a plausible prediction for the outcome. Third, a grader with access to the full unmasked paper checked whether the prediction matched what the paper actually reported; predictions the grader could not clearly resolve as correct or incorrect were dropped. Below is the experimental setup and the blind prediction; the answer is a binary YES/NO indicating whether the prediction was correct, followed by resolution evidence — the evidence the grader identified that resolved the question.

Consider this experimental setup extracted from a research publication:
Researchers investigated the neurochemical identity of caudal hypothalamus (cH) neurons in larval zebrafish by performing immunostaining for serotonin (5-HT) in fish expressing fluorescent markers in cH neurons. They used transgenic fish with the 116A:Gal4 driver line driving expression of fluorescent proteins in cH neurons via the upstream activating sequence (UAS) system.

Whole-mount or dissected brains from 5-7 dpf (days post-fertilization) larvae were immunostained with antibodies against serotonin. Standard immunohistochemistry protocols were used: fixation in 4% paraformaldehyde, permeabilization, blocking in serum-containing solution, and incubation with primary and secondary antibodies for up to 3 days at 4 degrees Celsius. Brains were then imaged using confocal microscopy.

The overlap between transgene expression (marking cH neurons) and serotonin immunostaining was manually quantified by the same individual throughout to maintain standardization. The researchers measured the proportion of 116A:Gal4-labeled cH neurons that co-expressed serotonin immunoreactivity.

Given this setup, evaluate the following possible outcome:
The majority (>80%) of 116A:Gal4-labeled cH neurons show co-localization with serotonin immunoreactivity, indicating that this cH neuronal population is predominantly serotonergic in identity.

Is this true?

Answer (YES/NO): YES